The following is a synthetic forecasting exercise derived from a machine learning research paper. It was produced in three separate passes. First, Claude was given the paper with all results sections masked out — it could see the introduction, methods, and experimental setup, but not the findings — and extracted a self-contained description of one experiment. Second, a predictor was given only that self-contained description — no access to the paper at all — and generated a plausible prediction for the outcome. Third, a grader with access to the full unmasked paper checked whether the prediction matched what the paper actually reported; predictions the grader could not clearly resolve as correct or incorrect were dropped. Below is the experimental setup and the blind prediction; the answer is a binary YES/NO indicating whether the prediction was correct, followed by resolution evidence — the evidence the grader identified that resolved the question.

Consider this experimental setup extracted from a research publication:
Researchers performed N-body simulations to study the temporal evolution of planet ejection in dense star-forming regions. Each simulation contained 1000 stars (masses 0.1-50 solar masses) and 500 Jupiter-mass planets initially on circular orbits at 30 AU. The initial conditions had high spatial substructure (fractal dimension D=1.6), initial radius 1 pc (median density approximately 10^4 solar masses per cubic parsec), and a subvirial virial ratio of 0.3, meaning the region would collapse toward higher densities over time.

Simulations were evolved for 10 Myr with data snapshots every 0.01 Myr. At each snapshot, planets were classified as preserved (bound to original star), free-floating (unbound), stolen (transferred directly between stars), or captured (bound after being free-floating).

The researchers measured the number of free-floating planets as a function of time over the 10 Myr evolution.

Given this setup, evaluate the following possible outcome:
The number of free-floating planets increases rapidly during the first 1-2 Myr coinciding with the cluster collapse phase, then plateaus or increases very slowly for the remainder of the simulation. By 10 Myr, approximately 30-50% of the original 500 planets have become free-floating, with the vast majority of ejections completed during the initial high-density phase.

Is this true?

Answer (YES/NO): NO